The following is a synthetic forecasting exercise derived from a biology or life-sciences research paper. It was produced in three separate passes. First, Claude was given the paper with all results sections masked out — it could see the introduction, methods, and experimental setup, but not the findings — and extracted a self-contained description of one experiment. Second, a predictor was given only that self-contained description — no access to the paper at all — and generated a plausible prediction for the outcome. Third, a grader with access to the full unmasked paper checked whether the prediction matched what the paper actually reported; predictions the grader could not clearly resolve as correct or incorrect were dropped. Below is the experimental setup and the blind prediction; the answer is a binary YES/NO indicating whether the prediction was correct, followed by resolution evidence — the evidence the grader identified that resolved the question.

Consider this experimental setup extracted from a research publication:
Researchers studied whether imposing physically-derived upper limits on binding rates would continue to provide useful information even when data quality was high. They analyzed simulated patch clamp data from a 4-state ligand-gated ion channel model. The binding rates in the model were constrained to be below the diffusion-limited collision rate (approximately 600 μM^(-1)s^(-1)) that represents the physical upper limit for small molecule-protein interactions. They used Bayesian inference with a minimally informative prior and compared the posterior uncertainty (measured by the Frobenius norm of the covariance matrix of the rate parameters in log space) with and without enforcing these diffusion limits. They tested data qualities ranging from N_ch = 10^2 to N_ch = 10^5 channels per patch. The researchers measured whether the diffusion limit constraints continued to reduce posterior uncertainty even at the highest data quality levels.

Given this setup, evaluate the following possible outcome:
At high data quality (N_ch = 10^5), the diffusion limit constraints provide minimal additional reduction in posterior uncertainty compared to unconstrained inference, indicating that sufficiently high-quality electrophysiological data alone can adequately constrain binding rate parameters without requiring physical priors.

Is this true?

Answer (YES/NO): NO